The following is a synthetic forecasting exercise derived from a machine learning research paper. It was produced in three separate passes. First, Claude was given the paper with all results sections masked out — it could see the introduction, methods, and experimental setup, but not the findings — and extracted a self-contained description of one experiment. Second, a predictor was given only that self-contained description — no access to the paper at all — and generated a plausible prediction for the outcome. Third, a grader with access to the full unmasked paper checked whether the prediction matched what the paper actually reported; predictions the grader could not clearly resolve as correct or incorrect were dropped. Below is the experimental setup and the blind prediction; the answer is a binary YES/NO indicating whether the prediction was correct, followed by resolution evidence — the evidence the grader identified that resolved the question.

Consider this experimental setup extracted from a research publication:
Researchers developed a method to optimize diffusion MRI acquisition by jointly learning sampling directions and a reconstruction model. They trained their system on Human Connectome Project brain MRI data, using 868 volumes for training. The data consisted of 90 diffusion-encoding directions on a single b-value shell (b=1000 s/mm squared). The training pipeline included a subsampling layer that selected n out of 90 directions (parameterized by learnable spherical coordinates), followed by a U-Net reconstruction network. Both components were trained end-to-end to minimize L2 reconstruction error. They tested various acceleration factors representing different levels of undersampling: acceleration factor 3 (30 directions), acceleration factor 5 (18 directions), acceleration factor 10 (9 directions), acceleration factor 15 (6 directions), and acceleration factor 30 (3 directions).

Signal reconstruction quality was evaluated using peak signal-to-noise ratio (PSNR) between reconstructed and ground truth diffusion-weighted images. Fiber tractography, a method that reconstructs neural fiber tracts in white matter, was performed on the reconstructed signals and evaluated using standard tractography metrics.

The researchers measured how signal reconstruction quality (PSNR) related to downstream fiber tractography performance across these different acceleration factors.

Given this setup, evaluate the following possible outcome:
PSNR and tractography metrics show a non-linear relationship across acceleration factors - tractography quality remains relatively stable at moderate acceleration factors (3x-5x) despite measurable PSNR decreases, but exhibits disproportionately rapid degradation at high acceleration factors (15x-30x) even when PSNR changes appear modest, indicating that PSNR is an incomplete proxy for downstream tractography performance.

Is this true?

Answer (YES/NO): NO